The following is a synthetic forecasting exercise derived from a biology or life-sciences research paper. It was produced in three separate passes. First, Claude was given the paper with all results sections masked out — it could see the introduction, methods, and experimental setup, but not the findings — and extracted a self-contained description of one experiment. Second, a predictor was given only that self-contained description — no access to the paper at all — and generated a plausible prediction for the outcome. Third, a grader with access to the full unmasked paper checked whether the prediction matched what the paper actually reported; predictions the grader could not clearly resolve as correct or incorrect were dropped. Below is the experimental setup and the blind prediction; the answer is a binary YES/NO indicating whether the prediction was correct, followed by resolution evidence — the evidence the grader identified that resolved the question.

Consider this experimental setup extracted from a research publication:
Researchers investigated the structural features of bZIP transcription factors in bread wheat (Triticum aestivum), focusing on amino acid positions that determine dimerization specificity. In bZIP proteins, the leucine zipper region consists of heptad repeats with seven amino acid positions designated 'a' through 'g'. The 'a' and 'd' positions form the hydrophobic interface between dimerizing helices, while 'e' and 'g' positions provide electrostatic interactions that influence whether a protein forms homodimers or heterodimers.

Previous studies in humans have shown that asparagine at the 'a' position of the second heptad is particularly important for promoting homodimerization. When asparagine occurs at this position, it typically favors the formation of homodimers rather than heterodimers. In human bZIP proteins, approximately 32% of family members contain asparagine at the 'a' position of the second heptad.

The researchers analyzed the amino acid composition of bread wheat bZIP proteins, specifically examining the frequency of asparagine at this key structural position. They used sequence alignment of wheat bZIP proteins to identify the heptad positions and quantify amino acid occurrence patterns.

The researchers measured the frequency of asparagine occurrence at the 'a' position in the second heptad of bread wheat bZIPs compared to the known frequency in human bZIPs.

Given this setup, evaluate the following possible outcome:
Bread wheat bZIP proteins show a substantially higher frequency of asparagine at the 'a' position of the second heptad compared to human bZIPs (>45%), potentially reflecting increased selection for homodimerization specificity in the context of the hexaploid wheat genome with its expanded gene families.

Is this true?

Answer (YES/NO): YES